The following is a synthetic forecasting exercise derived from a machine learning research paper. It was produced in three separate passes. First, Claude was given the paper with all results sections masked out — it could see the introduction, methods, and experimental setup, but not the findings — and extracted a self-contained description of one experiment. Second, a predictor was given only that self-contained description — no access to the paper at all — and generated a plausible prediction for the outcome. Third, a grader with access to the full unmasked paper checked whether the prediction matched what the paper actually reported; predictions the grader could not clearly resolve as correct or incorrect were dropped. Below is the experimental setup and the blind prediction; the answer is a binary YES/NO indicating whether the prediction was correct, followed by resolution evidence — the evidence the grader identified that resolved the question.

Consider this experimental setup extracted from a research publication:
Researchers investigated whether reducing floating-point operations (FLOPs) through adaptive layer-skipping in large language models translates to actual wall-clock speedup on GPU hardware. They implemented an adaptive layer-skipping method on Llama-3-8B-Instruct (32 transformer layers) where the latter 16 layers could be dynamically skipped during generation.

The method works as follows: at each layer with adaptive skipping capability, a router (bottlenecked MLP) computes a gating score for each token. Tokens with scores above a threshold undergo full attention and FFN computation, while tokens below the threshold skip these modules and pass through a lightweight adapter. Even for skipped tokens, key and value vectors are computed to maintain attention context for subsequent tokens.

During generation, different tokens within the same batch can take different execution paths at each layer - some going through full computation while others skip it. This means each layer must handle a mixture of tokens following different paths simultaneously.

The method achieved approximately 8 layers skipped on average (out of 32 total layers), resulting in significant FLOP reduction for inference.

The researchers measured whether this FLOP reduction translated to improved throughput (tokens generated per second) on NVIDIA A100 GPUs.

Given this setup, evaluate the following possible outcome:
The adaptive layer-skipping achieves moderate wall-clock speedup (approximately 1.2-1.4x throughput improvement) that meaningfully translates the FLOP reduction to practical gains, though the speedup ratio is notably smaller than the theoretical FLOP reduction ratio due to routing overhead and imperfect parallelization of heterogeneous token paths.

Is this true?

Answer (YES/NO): NO